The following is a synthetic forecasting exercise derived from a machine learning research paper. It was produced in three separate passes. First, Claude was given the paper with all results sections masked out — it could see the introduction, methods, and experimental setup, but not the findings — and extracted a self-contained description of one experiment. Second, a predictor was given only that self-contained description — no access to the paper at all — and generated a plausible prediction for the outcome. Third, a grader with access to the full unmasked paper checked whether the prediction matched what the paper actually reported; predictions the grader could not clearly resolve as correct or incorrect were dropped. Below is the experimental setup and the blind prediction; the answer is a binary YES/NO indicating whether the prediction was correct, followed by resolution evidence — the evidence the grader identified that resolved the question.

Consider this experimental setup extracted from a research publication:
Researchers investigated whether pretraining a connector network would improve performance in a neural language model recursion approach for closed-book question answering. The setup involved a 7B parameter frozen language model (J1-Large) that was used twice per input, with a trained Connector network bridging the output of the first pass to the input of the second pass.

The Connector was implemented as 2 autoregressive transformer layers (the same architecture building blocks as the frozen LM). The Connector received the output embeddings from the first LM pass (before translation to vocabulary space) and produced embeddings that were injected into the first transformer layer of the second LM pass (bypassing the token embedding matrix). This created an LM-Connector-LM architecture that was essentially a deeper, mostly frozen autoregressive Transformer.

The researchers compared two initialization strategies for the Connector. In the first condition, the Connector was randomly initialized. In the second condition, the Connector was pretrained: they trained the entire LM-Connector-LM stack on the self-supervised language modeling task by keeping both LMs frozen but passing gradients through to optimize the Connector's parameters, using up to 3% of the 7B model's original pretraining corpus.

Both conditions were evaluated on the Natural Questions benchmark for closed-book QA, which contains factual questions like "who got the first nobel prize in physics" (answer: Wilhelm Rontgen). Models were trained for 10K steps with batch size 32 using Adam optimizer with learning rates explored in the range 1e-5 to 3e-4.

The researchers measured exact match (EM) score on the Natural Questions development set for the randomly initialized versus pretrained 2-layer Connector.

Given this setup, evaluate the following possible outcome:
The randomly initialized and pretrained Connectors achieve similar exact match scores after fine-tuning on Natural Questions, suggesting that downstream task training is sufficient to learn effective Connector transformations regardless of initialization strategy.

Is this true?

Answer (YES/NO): NO